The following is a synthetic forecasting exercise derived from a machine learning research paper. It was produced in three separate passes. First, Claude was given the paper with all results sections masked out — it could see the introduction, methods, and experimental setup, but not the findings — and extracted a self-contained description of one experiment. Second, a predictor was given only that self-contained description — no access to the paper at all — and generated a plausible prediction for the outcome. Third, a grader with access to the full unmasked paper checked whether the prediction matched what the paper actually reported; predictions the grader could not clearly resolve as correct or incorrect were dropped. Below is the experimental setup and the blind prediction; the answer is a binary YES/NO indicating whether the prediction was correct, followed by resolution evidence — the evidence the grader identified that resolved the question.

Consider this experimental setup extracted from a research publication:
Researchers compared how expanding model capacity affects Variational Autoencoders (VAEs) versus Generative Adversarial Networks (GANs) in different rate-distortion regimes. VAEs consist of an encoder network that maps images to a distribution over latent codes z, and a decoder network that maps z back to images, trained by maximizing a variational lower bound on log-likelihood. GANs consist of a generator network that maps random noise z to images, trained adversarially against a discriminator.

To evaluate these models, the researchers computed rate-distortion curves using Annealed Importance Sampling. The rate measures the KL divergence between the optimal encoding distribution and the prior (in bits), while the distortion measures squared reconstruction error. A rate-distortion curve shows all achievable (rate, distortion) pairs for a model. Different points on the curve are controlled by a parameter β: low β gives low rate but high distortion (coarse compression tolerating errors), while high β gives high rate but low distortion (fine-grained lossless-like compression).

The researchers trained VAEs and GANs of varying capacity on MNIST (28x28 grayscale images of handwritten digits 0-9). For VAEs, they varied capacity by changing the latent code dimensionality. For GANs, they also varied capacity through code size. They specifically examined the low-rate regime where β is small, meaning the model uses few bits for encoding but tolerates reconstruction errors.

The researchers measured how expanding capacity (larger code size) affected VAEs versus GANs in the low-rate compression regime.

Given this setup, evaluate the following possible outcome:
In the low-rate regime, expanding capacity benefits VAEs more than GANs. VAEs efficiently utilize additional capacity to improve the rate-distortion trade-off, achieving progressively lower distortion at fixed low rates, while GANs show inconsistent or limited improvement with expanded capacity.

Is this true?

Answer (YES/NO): NO